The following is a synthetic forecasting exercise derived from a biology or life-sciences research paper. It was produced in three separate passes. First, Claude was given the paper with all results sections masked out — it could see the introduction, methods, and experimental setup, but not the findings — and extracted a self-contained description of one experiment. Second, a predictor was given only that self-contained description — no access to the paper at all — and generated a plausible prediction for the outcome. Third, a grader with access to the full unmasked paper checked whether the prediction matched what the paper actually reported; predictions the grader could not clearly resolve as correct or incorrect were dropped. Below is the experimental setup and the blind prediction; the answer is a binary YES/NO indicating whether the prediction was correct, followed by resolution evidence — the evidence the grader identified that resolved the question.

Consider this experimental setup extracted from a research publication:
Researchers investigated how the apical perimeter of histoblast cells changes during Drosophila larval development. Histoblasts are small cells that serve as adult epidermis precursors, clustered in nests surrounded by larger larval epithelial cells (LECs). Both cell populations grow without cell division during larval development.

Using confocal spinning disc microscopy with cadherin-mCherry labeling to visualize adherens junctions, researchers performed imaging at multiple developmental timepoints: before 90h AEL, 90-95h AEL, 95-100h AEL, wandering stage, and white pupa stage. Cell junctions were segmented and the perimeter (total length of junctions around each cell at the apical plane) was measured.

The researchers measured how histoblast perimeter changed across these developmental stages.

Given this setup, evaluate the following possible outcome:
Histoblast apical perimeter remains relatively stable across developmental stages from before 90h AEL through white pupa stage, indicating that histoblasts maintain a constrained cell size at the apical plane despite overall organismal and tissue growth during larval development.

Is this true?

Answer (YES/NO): NO